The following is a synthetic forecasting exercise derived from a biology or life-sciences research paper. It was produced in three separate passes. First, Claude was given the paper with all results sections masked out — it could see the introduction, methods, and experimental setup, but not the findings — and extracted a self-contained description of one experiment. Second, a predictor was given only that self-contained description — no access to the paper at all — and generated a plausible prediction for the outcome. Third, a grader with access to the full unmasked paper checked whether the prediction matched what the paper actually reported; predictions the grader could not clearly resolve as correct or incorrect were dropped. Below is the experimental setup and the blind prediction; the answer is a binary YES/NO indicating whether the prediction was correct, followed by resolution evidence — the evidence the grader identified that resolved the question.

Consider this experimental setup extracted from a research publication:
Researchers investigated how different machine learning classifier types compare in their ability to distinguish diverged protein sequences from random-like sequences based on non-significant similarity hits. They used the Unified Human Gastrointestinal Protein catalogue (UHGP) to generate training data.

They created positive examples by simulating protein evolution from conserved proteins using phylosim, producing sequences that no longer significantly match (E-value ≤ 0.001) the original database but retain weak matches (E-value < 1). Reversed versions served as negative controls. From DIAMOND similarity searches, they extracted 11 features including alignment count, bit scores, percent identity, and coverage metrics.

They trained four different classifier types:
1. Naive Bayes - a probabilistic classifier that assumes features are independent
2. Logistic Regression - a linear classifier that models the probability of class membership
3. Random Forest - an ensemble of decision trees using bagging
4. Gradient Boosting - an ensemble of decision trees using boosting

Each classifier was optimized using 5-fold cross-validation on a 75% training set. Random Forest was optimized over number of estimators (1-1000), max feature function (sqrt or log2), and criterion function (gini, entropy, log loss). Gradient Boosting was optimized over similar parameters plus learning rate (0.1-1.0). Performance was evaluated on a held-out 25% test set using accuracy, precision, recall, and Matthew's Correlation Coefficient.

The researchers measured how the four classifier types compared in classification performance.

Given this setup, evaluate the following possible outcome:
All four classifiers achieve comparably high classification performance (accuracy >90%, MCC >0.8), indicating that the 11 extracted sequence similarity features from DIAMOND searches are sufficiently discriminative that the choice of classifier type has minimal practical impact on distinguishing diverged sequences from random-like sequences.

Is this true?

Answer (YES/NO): NO